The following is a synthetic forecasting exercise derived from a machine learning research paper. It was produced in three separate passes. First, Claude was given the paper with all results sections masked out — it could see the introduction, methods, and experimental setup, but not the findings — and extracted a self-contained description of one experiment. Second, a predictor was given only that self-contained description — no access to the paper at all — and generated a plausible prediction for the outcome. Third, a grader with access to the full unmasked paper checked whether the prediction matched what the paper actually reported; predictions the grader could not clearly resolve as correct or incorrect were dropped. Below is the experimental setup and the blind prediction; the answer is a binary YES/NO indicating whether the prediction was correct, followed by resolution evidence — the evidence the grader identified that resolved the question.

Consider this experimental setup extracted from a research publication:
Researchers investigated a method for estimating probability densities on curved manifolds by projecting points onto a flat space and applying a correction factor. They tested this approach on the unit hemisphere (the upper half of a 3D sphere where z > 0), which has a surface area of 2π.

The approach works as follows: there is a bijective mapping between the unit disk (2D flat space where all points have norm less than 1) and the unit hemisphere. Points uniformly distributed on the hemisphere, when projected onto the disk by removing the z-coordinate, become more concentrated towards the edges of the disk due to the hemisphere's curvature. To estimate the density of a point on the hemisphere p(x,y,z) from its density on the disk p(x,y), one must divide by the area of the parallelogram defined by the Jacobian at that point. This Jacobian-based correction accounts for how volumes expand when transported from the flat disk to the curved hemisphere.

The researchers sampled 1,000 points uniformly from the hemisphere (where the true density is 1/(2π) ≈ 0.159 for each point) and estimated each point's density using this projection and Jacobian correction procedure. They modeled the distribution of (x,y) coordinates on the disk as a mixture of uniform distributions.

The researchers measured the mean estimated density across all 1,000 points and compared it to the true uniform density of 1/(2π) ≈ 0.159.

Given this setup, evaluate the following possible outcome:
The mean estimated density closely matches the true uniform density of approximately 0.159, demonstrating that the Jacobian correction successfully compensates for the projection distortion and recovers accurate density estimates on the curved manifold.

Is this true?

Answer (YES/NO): YES